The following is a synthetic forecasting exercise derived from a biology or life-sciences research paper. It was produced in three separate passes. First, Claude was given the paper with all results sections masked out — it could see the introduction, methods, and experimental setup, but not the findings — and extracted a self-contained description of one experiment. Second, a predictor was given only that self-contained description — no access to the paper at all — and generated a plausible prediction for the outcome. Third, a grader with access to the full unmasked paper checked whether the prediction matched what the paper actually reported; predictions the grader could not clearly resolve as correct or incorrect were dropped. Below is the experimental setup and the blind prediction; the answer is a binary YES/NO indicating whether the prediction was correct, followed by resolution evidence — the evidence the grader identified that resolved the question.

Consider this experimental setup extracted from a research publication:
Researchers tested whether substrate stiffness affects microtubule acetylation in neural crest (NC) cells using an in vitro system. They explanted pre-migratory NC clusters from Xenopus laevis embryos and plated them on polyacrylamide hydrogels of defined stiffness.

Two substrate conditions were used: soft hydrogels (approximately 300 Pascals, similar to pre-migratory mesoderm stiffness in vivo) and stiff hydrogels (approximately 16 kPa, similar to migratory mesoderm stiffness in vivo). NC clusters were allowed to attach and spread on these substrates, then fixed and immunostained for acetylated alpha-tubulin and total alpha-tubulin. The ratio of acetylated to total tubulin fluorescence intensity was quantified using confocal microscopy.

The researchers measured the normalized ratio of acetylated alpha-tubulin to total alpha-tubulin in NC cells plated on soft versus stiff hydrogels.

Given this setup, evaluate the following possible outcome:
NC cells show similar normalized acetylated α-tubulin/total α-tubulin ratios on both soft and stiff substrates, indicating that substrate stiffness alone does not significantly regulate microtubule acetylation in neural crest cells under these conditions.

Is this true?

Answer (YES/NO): NO